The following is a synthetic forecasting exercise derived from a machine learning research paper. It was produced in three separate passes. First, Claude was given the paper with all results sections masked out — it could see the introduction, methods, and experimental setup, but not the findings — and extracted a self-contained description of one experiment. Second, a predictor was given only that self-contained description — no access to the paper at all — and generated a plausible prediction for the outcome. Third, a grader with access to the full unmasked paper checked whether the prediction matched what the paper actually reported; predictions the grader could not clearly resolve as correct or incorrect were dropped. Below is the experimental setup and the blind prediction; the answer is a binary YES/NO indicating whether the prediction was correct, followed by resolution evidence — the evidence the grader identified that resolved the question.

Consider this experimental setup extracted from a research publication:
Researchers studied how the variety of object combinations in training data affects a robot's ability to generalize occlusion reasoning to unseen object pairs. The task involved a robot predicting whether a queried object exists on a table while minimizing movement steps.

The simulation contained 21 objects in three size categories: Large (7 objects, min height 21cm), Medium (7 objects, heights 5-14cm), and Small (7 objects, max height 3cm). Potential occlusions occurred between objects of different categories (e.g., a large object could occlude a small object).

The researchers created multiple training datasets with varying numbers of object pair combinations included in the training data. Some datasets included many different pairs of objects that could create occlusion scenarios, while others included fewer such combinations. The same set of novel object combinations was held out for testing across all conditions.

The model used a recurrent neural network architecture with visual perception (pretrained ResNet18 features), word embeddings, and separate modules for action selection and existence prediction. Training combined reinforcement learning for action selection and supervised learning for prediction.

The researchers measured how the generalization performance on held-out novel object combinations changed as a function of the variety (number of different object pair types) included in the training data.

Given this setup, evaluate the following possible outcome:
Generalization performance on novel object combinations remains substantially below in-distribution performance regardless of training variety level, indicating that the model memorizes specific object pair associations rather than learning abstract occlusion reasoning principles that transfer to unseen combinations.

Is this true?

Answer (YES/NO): NO